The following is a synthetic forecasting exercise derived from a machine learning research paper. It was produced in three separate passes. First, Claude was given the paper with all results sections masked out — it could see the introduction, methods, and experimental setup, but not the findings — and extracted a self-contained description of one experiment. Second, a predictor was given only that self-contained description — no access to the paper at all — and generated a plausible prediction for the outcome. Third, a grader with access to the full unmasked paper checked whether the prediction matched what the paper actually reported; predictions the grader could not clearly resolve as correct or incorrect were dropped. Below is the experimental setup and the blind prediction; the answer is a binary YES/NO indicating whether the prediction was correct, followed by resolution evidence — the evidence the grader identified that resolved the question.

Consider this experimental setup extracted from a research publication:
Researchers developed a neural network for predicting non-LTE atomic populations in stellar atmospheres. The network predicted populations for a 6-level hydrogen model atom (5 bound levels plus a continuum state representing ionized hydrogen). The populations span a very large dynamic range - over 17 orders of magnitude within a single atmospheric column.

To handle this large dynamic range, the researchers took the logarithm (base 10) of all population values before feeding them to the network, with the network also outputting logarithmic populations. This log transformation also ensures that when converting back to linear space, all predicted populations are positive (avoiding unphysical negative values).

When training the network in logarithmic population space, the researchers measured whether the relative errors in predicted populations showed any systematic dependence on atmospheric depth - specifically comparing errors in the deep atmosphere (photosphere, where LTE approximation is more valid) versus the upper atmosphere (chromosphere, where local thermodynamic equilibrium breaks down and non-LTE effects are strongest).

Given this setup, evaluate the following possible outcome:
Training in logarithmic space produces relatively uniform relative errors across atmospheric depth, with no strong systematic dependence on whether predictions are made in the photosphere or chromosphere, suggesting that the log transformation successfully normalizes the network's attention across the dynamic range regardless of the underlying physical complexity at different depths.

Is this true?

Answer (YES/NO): YES